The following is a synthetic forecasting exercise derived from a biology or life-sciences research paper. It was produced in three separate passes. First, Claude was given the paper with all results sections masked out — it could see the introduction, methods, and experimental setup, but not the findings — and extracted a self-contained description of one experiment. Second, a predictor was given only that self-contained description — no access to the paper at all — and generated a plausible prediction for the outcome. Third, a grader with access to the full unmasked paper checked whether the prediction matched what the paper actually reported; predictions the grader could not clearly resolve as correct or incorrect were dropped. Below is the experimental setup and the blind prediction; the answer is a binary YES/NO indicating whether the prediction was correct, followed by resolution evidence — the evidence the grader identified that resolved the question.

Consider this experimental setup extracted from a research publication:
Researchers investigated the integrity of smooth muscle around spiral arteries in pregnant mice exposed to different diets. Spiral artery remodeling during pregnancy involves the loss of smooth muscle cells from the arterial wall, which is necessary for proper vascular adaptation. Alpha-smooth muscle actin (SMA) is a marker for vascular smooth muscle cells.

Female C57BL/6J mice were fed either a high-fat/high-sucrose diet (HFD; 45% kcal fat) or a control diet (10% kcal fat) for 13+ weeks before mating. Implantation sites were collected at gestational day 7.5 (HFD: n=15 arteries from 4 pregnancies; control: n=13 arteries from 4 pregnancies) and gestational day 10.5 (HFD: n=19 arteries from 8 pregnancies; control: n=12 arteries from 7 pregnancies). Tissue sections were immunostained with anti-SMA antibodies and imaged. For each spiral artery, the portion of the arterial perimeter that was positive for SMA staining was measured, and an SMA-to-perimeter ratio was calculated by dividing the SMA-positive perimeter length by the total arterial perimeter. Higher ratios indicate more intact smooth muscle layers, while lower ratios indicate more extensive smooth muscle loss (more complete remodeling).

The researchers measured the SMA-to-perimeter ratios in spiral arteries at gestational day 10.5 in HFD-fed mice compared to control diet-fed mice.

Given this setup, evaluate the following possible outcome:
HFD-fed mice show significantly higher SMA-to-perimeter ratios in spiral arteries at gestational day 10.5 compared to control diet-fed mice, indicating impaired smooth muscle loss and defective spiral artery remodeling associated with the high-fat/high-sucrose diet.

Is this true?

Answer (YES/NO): YES